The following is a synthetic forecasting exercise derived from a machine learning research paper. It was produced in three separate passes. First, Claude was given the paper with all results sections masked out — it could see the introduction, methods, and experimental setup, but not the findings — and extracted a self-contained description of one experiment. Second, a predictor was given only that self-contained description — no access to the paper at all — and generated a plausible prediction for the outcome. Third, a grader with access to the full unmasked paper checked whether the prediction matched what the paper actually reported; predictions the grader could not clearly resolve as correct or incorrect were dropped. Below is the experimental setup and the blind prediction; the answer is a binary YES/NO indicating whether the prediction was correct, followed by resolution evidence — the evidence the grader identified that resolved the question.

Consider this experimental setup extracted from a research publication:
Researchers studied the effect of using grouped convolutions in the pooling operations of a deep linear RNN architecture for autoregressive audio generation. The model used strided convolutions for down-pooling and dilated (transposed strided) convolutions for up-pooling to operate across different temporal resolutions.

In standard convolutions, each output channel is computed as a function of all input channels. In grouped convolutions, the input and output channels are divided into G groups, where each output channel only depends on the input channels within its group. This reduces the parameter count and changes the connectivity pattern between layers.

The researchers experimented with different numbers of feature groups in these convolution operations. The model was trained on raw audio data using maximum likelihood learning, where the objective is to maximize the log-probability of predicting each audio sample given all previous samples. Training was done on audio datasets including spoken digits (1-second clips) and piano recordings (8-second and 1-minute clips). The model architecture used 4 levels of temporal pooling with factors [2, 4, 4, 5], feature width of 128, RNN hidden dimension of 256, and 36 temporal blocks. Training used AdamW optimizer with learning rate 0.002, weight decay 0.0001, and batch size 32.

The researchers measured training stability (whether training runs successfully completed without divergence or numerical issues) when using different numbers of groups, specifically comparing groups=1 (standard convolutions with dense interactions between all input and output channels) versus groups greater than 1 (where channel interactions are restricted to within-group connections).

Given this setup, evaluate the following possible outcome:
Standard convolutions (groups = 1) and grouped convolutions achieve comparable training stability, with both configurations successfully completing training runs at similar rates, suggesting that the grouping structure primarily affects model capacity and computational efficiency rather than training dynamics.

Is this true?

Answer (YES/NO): NO